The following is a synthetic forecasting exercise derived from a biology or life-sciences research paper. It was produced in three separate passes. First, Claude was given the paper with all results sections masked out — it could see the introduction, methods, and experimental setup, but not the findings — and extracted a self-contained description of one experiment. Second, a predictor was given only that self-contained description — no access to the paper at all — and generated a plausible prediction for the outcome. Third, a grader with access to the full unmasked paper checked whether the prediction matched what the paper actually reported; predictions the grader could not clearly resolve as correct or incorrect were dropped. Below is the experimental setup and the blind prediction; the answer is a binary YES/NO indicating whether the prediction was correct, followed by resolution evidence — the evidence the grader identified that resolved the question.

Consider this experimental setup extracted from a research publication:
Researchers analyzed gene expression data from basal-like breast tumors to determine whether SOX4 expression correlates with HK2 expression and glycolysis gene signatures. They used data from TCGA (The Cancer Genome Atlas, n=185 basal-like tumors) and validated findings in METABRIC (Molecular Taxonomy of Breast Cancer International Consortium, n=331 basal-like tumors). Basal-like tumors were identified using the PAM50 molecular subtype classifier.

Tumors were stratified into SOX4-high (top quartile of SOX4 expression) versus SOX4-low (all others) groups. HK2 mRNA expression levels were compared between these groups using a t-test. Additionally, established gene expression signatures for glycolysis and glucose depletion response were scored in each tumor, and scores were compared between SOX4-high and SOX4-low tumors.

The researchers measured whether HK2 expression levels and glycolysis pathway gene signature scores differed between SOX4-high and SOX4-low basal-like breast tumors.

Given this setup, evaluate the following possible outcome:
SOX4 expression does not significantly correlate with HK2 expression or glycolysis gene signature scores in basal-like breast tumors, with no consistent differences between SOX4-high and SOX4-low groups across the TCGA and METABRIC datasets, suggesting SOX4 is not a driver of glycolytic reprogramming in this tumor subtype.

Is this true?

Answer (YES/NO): NO